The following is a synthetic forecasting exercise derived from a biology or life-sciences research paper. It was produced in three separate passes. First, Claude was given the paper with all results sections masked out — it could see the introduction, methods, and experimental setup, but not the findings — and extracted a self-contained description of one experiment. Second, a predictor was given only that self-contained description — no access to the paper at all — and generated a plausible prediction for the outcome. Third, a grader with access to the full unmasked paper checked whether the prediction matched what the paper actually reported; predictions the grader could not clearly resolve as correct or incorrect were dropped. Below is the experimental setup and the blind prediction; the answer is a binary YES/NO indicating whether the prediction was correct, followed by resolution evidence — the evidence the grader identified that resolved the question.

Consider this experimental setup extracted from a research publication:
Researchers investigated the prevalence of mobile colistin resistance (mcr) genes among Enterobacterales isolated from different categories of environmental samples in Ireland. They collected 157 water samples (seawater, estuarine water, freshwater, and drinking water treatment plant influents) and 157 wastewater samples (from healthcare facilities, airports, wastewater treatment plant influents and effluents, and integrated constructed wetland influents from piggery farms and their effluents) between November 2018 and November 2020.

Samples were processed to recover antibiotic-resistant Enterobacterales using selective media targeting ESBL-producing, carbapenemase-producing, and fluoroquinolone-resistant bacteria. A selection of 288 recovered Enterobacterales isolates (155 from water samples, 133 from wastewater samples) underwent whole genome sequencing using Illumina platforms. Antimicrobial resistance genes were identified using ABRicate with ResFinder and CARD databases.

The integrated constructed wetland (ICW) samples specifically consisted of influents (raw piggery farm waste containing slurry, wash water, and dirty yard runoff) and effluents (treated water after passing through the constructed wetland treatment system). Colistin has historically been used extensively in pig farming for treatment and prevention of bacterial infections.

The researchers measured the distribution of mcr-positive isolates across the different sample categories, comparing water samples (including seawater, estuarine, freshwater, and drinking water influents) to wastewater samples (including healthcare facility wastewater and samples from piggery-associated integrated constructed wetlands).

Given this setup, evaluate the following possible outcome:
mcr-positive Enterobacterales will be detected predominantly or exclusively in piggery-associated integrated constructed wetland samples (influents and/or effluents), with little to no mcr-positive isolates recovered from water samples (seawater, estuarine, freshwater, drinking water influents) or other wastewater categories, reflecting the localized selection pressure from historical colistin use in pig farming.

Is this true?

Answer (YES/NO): NO